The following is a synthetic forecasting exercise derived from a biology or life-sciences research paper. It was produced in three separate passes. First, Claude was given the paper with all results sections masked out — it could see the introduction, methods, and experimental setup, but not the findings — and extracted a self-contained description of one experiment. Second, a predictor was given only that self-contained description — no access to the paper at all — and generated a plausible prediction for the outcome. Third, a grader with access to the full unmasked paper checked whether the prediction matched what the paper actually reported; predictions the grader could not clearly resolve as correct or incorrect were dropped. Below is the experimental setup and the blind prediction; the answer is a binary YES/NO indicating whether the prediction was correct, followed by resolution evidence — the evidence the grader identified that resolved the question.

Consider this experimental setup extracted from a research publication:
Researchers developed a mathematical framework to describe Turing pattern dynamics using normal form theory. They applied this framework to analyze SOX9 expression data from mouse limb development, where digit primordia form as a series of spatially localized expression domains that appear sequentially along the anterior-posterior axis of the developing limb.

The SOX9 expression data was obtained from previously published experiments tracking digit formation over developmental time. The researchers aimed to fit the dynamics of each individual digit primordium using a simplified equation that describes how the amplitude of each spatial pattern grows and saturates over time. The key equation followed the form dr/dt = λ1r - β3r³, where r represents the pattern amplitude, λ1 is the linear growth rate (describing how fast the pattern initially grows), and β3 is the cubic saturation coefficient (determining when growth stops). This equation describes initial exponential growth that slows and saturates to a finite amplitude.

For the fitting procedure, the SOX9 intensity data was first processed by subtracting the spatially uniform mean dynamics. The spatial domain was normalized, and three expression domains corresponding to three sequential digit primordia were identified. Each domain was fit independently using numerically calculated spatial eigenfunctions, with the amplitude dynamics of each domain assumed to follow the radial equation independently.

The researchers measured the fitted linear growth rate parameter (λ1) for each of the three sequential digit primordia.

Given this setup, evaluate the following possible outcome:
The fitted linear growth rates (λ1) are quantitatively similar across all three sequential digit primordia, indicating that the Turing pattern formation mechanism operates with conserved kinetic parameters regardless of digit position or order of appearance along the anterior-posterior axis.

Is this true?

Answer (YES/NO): NO